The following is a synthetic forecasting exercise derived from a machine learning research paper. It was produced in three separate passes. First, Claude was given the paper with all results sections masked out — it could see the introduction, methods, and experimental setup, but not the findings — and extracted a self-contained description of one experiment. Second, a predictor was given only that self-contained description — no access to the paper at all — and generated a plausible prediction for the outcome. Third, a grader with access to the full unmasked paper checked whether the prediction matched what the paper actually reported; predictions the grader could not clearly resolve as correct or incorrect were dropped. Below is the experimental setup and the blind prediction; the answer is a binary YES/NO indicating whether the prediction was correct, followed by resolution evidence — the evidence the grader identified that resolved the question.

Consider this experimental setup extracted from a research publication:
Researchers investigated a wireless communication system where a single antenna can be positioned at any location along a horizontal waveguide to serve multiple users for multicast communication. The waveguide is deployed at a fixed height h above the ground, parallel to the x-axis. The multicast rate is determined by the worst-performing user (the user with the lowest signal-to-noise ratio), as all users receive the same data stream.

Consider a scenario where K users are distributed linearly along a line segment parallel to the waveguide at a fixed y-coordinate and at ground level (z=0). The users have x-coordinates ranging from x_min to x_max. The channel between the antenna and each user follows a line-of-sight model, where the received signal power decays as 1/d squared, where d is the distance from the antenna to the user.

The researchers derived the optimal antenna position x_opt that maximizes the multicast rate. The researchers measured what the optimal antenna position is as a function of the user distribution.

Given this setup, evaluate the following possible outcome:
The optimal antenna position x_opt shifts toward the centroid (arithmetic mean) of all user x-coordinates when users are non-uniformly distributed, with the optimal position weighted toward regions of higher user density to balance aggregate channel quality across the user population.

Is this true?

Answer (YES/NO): NO